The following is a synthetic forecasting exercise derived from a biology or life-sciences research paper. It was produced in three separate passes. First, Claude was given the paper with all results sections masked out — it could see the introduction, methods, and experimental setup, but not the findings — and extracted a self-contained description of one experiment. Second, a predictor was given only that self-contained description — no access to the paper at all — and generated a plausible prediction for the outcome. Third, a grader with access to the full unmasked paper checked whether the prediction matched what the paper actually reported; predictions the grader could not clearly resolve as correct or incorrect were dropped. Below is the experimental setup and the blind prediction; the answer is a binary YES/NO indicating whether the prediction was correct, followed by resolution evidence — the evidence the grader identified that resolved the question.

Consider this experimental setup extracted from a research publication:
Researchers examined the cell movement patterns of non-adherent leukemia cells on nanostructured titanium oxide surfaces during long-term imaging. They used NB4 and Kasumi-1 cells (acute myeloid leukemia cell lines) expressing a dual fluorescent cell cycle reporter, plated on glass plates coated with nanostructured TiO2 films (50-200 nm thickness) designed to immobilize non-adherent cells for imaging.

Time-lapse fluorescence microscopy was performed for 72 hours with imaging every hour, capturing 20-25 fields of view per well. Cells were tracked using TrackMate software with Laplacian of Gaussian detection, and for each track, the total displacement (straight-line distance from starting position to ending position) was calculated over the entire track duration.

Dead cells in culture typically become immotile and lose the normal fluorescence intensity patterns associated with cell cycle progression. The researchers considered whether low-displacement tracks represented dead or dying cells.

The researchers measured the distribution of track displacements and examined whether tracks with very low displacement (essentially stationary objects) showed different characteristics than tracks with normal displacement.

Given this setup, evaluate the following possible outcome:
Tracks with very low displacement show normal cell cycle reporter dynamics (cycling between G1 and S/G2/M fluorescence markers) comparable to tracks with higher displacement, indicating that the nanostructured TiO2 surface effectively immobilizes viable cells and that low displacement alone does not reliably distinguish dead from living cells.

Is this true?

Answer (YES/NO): NO